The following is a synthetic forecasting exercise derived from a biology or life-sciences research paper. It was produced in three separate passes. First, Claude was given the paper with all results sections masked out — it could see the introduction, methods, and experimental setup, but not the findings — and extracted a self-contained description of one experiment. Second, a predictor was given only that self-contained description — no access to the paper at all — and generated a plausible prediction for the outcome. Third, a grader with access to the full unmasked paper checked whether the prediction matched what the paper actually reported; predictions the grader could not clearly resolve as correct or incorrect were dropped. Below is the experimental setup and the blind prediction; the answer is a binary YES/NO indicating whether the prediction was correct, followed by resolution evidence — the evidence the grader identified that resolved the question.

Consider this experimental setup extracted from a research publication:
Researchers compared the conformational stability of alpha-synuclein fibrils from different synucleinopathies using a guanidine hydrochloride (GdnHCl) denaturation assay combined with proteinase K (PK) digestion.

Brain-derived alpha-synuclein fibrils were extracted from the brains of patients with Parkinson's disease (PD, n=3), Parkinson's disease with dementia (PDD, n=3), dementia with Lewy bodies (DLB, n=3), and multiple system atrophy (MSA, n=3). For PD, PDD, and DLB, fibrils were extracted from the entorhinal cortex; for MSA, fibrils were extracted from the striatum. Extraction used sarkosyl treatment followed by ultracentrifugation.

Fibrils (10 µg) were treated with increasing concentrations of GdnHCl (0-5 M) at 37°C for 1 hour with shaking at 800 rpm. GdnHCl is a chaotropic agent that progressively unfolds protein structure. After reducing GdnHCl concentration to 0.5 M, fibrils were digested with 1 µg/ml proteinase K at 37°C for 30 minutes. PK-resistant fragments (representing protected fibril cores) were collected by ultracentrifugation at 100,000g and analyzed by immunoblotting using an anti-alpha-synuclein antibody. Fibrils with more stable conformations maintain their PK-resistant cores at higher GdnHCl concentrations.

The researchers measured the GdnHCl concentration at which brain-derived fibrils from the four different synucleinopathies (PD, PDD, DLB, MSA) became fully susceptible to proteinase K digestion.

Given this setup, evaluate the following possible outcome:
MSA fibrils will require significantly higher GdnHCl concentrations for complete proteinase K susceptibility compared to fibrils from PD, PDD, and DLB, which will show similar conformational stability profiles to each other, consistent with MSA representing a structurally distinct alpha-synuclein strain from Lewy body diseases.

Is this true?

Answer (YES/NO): NO